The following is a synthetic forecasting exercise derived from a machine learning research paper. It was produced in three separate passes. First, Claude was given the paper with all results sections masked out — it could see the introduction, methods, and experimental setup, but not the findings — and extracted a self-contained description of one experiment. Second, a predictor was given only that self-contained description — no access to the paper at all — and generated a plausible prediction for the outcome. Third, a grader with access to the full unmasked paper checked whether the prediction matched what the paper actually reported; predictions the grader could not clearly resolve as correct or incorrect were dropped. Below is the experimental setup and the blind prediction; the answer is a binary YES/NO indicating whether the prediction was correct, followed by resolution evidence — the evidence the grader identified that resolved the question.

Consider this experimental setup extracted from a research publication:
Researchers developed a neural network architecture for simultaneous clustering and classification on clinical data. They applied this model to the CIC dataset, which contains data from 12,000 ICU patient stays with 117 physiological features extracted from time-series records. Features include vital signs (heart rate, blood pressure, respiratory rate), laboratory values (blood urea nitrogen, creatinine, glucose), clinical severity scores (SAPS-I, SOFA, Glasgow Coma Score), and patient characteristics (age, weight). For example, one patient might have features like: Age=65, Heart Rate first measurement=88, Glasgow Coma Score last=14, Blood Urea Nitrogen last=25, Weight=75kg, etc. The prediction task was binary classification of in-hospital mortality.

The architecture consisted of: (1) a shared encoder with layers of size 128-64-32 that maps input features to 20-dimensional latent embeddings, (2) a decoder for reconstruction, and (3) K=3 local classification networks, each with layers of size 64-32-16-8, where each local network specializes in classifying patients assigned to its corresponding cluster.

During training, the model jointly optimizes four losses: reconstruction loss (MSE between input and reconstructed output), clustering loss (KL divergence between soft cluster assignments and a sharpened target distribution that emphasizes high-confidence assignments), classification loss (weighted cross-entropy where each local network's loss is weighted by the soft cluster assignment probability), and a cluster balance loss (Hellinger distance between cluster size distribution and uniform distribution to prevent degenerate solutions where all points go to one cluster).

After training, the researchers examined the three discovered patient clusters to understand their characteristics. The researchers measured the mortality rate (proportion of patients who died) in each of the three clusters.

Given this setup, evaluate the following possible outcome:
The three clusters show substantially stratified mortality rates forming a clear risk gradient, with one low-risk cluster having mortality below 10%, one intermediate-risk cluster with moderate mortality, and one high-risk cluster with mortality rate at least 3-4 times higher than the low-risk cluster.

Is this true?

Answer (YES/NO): YES